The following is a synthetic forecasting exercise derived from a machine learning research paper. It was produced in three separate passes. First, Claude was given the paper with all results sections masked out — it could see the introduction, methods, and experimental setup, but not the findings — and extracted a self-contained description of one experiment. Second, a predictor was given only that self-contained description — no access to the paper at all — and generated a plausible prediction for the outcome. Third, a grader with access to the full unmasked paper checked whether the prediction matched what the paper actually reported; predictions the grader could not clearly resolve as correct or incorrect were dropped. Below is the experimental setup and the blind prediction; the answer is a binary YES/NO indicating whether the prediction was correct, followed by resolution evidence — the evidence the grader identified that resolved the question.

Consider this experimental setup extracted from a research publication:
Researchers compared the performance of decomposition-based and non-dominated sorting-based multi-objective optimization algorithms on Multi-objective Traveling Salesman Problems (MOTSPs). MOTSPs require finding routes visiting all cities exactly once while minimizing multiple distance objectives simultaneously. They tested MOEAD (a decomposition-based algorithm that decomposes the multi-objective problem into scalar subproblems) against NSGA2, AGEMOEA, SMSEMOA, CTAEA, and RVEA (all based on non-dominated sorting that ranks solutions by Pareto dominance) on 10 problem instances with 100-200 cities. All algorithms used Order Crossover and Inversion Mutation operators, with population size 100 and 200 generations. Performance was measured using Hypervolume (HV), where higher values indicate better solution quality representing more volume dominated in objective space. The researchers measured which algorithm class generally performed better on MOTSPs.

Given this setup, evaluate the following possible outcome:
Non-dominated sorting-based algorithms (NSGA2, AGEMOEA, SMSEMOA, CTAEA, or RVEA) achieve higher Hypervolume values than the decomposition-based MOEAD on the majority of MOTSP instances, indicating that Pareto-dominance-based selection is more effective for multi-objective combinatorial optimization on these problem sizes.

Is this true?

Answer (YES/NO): NO